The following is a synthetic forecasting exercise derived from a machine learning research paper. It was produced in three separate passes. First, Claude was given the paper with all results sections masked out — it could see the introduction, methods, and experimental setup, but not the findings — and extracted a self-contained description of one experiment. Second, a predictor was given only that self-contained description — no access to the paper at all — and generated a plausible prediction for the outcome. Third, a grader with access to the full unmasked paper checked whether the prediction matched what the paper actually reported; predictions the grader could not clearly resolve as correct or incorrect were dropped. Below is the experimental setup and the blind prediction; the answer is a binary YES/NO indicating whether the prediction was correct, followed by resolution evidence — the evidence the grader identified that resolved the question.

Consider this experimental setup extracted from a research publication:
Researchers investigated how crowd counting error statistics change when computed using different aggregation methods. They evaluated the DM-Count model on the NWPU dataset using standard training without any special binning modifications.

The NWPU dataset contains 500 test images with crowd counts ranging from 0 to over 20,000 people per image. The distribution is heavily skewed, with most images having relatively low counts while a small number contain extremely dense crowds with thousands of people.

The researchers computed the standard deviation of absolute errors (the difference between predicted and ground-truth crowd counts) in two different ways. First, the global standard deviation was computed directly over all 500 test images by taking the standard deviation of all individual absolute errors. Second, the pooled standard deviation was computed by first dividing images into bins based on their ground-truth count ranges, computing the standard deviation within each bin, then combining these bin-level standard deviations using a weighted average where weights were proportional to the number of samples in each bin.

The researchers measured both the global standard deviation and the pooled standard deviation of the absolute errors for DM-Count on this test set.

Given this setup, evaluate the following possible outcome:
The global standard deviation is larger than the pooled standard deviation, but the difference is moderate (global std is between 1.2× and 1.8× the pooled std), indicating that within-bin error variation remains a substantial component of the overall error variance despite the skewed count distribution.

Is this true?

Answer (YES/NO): YES